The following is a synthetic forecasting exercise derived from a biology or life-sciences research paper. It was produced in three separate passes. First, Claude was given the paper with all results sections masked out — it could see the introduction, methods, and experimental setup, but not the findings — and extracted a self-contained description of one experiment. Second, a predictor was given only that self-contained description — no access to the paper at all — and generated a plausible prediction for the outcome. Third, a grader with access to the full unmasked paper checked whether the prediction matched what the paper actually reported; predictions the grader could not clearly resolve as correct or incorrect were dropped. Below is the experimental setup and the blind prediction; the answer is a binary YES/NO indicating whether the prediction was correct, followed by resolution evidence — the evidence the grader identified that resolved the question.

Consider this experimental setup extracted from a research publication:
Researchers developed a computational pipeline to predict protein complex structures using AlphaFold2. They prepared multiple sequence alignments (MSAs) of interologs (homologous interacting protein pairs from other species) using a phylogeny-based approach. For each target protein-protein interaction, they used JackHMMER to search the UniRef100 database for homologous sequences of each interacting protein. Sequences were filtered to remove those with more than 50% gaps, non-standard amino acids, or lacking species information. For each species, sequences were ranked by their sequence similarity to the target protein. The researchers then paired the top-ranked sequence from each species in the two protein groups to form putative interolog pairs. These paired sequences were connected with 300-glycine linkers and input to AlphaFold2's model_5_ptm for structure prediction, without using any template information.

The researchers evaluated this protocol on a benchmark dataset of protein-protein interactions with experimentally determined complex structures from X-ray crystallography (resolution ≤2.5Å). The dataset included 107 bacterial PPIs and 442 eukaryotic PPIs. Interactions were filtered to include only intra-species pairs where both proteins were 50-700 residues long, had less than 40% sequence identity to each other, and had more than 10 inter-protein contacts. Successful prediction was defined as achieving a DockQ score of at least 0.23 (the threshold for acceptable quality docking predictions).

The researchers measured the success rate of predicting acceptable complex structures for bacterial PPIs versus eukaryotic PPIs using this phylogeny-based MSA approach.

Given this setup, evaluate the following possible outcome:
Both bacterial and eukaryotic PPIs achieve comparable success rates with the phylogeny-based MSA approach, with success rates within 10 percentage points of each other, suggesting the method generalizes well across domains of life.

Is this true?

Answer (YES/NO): NO